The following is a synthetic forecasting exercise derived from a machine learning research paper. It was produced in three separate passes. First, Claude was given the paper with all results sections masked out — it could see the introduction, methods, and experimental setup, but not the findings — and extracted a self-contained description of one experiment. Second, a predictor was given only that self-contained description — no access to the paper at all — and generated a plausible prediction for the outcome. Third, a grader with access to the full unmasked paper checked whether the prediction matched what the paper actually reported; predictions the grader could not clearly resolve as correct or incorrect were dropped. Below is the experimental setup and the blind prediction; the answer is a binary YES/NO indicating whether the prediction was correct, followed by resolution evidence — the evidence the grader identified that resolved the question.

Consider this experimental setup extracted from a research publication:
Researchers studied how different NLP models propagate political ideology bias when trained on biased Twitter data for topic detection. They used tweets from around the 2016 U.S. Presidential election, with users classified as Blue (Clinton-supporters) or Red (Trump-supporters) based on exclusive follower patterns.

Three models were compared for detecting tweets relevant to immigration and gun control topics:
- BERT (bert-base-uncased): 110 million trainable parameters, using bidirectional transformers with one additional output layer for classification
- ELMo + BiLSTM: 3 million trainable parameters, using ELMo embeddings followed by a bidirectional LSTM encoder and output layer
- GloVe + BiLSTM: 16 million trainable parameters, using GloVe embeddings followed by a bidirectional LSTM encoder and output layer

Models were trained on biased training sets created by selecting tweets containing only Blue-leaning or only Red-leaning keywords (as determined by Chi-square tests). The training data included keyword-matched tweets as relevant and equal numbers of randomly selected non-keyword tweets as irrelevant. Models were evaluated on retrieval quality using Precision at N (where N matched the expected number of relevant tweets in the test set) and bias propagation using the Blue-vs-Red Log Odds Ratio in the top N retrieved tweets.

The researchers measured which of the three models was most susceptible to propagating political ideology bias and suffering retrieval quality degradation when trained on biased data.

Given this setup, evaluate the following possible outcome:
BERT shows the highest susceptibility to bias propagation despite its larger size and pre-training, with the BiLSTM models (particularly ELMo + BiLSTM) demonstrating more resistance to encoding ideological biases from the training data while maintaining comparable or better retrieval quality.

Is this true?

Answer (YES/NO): YES